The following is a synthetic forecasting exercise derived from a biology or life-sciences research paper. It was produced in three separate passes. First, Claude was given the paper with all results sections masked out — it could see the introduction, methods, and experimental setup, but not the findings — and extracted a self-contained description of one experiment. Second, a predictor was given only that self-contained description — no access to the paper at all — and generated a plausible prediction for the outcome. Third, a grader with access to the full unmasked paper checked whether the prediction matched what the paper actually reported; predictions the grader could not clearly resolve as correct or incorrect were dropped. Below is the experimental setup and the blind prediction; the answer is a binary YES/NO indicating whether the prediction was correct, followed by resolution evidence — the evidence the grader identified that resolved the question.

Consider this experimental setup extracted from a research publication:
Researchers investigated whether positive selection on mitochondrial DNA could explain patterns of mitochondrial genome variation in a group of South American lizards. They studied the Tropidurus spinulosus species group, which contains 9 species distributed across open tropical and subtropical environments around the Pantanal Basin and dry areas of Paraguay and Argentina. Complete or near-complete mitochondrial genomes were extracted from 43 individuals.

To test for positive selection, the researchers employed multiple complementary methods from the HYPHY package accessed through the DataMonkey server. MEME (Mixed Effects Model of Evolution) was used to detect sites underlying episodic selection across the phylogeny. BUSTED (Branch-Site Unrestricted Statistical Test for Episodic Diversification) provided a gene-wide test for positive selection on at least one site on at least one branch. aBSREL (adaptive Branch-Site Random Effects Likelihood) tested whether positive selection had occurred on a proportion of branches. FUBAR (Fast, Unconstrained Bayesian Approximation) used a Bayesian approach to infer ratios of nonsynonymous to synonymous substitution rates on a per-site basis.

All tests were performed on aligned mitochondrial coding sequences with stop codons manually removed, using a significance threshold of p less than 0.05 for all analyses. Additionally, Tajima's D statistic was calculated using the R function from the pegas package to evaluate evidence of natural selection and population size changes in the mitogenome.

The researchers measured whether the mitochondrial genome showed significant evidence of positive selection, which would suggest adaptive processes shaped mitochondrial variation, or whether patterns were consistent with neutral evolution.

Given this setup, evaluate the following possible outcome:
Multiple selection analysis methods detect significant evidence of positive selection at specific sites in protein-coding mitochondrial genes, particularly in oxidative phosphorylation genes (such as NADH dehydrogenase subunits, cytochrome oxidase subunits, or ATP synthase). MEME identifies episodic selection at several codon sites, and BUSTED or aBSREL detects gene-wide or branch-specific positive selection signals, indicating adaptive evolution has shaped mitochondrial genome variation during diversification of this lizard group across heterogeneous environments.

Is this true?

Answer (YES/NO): NO